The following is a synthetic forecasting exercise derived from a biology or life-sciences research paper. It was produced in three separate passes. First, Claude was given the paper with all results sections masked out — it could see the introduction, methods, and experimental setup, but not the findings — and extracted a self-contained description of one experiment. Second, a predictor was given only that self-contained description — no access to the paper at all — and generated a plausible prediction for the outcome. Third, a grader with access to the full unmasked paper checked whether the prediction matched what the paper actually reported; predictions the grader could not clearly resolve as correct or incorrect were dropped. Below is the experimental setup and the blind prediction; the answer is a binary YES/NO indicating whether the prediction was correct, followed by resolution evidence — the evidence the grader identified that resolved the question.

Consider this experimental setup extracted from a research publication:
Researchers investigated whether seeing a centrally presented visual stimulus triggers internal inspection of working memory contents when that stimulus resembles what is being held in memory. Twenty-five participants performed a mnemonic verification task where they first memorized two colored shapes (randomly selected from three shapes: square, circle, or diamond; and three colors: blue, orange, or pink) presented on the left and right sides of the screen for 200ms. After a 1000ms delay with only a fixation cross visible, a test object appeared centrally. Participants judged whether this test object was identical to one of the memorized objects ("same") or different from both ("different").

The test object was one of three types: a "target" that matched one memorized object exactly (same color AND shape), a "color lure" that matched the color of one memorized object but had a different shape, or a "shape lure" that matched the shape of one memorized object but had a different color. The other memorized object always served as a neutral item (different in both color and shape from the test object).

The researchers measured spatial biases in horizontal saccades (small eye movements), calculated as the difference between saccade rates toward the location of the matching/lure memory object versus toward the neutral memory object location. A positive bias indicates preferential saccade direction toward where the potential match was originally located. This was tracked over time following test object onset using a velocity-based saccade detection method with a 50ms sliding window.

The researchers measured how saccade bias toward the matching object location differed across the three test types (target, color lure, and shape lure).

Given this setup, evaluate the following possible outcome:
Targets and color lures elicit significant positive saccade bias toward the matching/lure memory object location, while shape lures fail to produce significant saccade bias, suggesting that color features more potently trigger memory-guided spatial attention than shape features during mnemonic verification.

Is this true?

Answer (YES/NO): YES